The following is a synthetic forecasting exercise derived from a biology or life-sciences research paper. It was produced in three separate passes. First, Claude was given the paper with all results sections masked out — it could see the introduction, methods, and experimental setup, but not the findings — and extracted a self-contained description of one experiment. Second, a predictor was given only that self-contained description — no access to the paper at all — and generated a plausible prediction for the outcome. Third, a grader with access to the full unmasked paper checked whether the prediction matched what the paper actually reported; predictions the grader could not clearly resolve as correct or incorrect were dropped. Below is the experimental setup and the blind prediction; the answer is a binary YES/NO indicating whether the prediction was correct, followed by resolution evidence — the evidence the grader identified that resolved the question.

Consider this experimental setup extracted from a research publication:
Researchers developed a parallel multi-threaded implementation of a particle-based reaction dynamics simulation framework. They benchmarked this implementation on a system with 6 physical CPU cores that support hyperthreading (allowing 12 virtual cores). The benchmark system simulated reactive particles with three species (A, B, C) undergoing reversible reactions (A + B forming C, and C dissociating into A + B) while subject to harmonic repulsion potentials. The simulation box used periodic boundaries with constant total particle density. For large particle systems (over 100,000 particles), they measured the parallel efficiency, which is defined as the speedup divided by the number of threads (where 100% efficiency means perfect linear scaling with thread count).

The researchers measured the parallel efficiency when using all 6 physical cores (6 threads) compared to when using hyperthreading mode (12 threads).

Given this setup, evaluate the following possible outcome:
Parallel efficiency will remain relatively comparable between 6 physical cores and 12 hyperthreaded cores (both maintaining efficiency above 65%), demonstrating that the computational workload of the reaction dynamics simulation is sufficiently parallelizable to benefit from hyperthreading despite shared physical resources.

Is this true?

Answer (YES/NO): NO